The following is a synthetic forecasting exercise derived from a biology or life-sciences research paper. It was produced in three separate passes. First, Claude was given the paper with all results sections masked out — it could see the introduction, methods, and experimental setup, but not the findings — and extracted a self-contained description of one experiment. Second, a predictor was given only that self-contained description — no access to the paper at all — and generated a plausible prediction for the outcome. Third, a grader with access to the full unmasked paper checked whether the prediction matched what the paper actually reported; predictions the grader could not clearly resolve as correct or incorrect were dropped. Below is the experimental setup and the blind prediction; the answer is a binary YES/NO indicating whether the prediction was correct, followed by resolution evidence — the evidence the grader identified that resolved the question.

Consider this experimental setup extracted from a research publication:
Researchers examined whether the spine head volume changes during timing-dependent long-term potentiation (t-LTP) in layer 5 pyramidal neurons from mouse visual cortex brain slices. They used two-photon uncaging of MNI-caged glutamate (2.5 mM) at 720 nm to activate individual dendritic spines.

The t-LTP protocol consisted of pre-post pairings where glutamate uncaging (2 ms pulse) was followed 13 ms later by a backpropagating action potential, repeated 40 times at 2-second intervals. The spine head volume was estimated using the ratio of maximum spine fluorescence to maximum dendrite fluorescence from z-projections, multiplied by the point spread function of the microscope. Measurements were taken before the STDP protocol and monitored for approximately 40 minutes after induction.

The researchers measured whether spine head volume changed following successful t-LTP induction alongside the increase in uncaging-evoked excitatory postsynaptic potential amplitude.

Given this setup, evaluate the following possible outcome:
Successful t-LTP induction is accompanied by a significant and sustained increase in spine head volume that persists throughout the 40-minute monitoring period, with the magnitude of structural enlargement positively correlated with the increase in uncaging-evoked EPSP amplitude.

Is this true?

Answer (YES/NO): NO